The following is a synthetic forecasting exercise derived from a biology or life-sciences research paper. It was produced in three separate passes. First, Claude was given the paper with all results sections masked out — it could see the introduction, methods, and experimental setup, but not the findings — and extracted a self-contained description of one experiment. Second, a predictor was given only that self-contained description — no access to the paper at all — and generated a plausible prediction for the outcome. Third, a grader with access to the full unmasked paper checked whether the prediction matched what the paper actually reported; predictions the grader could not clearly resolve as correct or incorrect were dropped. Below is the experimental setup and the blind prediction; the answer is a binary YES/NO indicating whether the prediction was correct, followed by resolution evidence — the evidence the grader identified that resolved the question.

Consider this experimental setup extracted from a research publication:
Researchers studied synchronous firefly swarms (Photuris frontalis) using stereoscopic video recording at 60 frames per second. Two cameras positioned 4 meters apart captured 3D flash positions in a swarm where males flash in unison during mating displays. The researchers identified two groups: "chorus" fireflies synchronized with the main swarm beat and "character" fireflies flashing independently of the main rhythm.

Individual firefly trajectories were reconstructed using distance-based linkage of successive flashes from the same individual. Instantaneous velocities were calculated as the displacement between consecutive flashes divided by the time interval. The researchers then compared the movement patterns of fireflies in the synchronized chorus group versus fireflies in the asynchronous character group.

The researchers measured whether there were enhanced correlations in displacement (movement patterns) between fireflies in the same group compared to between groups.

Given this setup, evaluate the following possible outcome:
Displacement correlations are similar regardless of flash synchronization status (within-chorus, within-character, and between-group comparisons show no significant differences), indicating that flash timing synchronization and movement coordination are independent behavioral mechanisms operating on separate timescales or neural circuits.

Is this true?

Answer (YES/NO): YES